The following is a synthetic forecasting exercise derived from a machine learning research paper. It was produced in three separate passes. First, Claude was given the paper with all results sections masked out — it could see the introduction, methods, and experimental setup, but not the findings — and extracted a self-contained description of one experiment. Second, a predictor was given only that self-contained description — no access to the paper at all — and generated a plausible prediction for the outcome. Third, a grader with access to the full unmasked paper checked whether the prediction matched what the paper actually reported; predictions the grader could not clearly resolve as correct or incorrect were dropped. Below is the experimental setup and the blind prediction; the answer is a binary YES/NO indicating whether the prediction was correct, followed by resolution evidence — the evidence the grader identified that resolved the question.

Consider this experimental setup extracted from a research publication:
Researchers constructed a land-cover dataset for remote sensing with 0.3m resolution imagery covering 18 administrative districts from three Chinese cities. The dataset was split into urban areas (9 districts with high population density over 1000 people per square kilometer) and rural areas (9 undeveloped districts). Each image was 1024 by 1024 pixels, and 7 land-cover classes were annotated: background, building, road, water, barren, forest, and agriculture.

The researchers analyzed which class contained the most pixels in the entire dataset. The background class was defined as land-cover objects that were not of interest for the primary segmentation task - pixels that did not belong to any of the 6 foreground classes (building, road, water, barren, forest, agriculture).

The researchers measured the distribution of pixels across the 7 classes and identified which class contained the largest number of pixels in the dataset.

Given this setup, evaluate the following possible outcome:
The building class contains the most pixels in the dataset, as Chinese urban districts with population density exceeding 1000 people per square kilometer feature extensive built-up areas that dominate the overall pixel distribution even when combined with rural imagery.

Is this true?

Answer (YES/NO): NO